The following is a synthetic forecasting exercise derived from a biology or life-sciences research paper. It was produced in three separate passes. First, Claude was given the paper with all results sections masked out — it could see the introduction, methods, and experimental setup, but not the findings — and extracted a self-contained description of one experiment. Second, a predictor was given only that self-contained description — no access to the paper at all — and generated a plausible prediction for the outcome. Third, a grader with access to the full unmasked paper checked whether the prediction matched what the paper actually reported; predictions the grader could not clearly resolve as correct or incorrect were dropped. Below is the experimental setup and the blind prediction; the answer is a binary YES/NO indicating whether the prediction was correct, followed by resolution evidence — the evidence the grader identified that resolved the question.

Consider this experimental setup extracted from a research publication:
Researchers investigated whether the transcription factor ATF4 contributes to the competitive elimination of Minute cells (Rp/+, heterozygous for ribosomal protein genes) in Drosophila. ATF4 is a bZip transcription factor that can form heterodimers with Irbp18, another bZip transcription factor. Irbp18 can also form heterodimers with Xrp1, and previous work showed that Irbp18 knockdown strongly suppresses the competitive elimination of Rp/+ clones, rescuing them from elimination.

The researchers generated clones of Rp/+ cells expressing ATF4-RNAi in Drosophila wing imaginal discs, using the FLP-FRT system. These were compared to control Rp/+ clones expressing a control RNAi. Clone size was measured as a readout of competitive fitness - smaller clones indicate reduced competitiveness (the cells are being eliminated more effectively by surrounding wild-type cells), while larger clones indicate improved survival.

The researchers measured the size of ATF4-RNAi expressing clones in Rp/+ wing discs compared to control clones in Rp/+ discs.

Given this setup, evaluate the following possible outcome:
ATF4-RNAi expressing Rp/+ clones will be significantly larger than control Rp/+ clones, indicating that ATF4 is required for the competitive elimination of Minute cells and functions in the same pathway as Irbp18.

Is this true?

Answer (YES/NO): NO